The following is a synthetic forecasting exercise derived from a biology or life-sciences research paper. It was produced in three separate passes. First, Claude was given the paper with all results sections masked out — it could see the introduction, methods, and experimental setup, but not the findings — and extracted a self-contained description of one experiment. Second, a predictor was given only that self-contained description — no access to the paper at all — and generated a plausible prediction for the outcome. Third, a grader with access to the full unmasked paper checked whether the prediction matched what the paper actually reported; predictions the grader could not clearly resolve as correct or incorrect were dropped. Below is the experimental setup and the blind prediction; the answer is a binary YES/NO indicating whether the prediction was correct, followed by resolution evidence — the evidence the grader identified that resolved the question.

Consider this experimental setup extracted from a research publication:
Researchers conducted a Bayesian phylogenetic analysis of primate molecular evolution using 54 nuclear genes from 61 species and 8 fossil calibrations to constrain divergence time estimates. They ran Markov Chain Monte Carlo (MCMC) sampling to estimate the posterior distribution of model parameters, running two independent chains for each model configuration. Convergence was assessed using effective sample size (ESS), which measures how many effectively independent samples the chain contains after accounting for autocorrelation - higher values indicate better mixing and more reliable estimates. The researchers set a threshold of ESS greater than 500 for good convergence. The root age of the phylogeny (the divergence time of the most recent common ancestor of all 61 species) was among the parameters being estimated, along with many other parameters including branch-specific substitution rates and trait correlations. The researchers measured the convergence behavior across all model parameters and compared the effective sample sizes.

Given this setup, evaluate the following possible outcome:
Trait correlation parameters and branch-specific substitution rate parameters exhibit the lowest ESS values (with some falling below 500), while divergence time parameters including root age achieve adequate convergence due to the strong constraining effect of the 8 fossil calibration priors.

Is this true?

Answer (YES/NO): NO